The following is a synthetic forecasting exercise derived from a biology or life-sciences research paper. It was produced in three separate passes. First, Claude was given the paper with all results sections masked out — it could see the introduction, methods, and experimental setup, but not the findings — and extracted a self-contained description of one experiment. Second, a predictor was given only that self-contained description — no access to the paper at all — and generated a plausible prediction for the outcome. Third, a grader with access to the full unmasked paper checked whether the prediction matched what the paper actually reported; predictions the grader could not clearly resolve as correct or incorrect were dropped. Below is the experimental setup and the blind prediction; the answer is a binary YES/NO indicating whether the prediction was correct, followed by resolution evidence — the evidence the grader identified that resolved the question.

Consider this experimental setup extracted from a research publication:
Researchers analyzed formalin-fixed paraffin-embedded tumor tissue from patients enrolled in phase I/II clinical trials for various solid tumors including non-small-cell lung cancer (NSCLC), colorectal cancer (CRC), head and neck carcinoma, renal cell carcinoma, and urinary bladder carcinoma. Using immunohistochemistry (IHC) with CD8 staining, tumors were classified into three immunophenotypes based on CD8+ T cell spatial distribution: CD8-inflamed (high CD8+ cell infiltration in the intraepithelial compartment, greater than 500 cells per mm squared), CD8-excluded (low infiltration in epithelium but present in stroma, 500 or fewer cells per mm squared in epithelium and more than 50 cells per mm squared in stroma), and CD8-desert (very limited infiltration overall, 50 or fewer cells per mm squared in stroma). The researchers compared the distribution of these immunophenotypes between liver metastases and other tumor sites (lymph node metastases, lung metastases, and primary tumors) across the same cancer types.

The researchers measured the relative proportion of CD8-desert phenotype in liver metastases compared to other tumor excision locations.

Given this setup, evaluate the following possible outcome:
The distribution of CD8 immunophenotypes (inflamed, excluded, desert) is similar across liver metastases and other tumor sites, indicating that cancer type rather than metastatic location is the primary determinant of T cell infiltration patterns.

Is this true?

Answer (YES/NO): NO